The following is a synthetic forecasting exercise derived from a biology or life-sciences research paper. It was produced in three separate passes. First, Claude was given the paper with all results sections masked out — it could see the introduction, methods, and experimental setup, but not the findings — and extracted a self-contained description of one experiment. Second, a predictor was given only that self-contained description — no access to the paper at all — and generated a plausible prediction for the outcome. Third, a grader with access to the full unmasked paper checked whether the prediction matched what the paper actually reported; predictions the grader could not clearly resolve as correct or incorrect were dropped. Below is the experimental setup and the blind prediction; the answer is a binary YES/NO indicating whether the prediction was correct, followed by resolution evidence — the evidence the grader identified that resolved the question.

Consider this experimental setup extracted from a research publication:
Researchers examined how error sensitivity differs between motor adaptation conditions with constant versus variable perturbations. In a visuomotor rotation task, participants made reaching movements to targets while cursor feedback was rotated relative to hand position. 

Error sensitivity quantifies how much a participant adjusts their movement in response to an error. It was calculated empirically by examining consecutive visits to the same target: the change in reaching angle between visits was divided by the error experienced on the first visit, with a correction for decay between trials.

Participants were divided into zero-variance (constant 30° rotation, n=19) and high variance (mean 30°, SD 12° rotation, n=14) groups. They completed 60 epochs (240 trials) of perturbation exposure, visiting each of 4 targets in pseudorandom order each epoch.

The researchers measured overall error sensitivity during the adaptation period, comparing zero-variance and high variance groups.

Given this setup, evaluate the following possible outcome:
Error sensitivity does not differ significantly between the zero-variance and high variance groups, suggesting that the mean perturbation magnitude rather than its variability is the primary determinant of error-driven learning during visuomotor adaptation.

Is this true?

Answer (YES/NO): NO